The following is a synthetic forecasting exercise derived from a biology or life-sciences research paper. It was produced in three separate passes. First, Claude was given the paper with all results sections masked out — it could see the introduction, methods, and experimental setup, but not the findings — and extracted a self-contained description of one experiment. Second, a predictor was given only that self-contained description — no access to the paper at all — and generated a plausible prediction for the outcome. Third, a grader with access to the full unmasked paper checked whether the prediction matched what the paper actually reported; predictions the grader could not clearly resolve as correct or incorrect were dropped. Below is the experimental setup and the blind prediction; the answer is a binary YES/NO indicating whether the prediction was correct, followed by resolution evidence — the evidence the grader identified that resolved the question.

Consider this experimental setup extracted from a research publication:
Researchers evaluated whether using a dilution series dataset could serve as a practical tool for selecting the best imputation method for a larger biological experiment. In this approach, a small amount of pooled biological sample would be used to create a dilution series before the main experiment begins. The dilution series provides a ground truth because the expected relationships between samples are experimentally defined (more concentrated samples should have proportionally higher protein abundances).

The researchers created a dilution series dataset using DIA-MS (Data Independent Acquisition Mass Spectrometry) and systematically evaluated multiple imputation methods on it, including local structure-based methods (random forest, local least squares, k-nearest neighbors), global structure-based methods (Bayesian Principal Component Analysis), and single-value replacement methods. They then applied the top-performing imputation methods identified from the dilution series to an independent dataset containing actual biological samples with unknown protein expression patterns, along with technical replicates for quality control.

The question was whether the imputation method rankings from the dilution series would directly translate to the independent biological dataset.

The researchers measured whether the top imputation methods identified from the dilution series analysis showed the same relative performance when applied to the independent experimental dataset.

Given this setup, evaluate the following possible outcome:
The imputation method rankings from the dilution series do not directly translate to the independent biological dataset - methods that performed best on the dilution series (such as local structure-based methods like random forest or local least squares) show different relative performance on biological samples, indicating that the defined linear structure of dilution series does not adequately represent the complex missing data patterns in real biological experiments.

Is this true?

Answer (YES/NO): YES